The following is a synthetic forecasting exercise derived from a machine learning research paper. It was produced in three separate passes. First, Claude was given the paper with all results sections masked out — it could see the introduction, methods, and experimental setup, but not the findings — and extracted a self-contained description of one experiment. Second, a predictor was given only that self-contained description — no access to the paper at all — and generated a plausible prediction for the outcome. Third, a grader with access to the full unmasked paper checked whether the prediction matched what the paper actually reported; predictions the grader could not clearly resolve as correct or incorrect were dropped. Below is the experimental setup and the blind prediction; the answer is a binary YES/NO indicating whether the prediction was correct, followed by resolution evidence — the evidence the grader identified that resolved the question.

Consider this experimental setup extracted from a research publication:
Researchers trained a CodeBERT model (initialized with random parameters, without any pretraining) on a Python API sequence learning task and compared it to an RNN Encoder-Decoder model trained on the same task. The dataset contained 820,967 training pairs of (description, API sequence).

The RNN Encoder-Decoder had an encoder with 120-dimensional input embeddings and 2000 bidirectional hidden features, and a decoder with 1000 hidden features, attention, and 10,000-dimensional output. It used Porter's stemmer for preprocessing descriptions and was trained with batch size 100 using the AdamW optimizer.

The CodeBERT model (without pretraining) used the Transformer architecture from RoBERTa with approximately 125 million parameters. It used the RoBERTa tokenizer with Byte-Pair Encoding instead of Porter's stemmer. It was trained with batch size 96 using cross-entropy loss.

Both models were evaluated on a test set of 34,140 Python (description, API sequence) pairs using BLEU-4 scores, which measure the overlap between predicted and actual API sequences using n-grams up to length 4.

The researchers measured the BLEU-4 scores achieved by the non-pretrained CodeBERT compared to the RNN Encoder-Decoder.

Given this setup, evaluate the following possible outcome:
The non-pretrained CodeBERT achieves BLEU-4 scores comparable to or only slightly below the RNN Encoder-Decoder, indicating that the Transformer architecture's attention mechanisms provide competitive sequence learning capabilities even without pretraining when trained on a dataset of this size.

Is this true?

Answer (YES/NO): NO